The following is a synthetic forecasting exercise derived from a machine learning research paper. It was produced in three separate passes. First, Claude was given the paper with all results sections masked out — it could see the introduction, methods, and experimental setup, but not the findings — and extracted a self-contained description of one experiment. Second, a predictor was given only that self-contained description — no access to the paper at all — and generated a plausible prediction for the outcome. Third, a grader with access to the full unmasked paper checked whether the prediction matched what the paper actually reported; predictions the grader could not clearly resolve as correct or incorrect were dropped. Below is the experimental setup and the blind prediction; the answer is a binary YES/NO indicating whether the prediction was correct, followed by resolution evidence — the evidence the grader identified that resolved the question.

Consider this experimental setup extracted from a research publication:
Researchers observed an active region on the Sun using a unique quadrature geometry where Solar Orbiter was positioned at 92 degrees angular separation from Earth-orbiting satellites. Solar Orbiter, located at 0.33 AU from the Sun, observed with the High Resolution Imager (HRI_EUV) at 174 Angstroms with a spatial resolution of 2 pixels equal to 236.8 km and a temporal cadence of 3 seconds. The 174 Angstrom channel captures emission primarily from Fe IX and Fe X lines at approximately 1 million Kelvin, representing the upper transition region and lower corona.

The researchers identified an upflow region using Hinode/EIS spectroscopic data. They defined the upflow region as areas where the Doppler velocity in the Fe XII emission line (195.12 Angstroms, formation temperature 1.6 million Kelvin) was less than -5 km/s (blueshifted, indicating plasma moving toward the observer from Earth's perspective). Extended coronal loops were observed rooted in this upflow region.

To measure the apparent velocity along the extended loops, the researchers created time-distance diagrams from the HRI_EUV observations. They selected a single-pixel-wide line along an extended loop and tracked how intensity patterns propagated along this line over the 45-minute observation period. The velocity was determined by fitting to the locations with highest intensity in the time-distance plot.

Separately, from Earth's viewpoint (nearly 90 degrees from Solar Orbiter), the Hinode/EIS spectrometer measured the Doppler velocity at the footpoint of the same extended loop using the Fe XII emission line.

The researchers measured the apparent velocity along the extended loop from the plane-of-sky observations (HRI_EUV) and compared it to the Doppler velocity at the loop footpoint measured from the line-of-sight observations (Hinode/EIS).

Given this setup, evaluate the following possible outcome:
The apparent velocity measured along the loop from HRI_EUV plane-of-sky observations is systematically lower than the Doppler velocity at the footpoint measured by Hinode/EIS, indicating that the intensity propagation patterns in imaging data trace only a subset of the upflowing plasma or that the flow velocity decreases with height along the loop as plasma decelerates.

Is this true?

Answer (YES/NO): NO